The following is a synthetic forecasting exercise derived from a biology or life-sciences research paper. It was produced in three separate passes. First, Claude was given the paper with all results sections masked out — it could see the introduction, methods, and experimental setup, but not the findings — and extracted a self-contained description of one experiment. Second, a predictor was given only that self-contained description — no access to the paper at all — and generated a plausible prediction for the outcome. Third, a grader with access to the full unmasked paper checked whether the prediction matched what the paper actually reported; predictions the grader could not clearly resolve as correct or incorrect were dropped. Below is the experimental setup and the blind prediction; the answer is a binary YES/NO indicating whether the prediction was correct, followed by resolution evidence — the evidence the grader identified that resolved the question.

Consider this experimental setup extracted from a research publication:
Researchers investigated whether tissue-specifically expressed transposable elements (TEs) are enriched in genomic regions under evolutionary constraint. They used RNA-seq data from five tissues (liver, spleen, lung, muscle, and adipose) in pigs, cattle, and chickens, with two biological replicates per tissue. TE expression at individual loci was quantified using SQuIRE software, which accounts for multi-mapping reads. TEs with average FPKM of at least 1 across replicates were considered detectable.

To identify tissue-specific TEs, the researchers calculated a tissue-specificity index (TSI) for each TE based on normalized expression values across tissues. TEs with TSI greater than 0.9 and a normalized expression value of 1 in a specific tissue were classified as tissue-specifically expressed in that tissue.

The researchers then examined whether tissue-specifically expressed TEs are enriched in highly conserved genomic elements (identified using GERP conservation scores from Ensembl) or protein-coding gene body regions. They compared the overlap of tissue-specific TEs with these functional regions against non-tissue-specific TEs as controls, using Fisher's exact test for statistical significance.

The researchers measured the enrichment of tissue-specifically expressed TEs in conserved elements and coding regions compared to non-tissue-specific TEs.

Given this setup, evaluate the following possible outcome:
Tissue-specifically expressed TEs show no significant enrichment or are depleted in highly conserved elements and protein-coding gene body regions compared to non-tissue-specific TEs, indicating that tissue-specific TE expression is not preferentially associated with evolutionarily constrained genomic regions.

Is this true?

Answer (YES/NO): YES